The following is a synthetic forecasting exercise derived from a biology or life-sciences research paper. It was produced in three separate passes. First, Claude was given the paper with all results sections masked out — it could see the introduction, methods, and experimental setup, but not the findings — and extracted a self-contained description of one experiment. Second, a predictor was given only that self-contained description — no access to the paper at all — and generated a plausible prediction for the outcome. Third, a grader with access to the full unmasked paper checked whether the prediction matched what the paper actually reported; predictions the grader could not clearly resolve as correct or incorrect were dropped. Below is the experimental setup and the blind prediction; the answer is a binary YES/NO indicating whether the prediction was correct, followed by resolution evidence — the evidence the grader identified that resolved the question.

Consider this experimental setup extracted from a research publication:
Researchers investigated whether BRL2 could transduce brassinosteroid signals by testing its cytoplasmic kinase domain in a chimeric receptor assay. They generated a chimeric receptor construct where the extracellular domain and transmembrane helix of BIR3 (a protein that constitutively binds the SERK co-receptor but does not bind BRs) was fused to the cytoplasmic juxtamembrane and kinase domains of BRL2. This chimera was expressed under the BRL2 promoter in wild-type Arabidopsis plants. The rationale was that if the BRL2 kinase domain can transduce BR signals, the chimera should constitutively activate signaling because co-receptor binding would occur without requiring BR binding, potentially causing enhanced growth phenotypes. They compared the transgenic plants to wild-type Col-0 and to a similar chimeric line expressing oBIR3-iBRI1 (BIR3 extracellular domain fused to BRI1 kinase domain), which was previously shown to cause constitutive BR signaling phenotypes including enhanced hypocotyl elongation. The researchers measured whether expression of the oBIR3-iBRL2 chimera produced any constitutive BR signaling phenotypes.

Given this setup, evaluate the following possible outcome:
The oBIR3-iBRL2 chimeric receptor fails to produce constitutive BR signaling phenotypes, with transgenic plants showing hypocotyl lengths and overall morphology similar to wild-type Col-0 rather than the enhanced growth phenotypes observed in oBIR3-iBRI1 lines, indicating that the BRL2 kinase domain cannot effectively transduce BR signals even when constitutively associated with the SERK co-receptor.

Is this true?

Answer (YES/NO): NO